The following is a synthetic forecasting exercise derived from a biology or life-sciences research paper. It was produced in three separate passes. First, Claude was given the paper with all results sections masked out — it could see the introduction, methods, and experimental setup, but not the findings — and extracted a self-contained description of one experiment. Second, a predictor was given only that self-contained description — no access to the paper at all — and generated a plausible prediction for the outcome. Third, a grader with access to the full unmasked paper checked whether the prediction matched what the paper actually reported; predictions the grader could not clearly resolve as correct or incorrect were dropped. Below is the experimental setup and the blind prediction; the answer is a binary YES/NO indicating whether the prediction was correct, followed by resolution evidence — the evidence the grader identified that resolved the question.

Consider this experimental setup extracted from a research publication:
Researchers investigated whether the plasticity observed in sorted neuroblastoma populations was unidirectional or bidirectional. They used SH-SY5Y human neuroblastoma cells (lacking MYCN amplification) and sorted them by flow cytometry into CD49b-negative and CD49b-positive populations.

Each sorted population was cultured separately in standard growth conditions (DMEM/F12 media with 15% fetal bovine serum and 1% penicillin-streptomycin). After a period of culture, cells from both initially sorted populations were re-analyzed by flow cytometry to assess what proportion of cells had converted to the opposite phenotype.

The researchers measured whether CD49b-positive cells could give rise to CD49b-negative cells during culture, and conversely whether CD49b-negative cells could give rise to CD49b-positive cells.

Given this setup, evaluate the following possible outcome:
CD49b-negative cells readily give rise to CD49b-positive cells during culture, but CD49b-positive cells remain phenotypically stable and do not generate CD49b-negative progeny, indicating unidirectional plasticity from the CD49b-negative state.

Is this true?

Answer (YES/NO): NO